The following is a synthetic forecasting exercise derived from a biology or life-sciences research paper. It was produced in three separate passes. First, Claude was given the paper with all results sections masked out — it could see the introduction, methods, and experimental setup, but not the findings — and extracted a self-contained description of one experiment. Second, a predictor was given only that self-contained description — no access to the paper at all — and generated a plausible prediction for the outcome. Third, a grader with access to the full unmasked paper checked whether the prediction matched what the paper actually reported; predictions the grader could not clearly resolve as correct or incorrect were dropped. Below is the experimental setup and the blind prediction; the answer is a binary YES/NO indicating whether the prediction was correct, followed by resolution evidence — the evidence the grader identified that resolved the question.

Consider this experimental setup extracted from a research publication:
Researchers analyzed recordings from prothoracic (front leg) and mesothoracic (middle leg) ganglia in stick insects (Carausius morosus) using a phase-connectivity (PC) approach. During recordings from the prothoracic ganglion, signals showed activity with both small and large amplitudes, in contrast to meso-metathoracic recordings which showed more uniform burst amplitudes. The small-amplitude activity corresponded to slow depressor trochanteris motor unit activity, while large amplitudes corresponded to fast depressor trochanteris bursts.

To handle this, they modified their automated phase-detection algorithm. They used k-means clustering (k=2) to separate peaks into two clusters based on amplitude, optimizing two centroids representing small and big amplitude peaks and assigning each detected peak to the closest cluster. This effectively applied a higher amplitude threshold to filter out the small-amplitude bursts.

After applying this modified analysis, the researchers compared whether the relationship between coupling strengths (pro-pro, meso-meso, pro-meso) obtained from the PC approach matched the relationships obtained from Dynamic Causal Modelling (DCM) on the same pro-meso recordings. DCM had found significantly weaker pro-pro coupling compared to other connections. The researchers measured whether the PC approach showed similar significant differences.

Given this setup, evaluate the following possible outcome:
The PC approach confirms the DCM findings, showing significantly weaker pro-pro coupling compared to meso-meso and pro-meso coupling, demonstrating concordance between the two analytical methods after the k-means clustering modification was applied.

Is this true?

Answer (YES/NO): NO